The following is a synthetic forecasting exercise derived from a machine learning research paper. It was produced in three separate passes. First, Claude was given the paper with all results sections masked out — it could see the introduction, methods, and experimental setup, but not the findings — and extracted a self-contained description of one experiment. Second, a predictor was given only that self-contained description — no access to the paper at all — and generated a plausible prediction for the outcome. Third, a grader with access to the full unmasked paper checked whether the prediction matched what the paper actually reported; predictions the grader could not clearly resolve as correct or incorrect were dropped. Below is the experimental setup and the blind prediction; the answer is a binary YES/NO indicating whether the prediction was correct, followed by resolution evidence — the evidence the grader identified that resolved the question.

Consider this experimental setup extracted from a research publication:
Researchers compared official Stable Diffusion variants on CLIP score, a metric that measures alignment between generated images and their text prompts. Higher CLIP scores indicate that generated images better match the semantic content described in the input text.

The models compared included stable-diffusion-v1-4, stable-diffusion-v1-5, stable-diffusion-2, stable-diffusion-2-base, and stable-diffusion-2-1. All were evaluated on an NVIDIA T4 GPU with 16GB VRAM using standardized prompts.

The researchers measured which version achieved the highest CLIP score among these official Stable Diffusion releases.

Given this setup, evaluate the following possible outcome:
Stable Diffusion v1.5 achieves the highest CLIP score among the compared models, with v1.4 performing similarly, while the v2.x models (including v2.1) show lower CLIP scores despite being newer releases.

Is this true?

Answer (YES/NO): NO